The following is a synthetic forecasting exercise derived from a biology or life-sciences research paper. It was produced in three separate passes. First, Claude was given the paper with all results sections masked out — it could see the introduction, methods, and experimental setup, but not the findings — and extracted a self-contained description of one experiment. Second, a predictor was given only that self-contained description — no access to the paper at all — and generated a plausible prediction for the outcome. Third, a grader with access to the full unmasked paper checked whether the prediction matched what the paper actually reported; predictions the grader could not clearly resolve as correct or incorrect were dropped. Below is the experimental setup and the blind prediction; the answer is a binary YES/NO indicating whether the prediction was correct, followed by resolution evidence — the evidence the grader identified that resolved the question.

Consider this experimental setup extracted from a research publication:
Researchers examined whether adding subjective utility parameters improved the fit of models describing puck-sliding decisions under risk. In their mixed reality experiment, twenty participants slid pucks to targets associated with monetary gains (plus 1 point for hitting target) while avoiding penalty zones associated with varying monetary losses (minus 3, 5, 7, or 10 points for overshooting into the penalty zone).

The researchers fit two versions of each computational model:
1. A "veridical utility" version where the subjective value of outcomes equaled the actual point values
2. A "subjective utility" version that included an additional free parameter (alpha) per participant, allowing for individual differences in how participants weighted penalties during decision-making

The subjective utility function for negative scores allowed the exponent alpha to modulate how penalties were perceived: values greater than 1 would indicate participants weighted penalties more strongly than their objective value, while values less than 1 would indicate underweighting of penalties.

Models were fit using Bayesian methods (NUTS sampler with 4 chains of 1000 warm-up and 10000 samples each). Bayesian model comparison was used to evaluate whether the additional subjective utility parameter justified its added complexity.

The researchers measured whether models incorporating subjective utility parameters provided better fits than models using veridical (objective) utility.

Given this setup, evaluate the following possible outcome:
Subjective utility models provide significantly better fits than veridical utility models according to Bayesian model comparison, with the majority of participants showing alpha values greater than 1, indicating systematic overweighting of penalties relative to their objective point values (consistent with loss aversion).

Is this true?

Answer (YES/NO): NO